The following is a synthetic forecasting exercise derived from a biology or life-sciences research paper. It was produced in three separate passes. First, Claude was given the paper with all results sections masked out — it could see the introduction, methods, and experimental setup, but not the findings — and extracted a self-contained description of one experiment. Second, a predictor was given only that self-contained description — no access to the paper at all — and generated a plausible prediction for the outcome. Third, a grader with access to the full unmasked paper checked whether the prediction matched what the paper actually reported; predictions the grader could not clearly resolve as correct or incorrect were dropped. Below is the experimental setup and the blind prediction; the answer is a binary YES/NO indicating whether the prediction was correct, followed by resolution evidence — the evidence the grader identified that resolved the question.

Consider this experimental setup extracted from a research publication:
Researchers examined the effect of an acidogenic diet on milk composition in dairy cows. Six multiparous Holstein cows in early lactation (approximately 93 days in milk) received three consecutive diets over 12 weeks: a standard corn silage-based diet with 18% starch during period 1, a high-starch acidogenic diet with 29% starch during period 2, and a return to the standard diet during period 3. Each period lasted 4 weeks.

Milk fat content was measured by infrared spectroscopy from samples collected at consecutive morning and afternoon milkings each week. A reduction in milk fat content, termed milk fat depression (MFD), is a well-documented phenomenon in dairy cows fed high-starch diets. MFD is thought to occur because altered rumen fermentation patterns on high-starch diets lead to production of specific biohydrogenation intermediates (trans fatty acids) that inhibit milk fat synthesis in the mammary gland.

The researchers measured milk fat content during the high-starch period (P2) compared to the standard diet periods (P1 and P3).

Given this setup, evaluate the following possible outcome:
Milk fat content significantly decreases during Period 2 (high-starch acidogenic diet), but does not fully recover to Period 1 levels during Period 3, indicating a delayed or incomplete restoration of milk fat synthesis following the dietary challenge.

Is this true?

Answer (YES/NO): YES